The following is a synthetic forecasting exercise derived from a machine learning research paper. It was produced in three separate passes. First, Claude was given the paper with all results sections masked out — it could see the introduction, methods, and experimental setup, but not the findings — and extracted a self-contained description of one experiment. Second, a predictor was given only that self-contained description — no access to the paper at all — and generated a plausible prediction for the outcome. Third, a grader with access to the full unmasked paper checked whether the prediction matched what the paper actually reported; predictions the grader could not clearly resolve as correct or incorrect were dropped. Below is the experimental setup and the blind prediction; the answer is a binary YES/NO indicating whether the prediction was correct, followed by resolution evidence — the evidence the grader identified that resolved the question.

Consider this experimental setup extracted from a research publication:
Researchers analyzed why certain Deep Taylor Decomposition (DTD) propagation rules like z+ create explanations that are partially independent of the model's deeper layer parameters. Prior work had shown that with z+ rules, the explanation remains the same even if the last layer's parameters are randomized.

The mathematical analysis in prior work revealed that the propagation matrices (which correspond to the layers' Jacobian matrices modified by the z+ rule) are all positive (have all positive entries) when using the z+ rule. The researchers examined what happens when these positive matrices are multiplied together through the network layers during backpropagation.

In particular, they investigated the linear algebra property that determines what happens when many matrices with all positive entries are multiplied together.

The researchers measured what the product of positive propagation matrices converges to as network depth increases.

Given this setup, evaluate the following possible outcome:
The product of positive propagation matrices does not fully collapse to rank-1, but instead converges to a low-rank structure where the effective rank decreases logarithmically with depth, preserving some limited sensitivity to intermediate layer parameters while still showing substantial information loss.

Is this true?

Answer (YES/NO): NO